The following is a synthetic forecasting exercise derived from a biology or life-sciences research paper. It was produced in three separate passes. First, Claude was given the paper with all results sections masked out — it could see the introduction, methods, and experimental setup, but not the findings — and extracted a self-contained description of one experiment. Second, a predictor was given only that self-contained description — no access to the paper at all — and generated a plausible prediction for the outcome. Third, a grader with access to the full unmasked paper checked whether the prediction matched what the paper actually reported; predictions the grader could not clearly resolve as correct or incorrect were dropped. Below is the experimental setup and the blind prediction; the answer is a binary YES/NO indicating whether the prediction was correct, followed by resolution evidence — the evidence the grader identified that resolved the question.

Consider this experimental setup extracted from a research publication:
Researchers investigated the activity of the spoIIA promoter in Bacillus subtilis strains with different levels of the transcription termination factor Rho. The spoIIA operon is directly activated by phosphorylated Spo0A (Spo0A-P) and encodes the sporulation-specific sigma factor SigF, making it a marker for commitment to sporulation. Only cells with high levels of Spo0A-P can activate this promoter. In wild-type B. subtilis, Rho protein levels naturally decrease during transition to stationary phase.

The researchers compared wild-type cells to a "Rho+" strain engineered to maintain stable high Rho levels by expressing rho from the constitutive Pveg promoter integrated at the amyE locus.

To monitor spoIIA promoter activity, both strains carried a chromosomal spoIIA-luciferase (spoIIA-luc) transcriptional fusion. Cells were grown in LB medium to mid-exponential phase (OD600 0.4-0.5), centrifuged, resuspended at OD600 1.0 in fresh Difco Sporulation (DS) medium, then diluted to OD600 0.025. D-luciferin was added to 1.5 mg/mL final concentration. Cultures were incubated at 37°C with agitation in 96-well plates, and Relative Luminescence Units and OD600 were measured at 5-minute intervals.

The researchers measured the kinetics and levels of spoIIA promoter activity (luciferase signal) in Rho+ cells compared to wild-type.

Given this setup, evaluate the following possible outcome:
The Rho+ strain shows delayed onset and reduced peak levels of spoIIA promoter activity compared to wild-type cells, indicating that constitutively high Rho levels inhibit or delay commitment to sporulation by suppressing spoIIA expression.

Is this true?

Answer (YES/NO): NO